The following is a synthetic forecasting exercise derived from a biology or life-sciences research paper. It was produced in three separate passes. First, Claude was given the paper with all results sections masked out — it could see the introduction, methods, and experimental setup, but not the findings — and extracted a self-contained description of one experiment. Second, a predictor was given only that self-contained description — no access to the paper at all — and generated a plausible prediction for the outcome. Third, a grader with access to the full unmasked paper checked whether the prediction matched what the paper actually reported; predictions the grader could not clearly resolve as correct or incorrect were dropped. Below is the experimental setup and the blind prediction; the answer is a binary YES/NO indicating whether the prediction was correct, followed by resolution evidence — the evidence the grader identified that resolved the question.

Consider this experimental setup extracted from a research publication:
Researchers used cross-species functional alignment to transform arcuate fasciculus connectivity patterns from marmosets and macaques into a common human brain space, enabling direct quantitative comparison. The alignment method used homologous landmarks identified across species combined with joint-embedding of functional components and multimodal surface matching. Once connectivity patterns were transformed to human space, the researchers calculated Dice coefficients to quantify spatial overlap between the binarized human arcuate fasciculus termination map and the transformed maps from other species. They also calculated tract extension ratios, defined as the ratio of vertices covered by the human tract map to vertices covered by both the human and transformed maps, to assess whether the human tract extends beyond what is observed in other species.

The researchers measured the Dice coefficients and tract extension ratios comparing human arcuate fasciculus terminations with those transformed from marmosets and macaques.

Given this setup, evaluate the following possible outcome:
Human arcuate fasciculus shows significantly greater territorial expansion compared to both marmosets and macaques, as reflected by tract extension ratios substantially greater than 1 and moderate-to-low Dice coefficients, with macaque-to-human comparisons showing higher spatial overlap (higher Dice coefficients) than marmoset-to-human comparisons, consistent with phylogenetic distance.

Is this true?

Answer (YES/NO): NO